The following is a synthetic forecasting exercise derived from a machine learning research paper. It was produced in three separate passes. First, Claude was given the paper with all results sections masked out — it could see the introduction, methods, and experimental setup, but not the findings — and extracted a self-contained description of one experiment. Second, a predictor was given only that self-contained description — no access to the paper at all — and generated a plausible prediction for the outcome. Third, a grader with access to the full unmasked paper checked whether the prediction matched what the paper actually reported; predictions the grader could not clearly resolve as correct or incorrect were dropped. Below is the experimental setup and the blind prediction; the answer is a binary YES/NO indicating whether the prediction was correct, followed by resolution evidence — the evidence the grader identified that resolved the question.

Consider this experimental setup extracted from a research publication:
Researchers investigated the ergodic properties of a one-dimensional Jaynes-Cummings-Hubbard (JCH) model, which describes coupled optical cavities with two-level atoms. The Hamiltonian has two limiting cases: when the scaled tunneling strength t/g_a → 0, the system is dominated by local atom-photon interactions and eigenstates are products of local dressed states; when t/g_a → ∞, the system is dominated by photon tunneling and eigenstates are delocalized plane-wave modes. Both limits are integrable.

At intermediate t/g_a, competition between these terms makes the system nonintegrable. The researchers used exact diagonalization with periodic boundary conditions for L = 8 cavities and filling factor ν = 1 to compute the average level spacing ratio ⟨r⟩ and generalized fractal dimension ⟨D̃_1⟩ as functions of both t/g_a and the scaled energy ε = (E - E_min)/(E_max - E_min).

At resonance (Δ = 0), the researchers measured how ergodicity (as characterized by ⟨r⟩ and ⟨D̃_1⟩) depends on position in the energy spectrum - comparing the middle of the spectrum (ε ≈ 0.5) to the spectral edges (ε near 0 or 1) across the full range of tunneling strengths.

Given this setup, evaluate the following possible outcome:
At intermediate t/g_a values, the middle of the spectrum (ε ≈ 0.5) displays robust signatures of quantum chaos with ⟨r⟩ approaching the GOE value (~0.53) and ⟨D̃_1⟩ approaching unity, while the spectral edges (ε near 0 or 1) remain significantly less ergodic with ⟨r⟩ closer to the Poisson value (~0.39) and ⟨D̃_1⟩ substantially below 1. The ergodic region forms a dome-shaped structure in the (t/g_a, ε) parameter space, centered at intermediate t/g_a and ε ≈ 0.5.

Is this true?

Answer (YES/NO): NO